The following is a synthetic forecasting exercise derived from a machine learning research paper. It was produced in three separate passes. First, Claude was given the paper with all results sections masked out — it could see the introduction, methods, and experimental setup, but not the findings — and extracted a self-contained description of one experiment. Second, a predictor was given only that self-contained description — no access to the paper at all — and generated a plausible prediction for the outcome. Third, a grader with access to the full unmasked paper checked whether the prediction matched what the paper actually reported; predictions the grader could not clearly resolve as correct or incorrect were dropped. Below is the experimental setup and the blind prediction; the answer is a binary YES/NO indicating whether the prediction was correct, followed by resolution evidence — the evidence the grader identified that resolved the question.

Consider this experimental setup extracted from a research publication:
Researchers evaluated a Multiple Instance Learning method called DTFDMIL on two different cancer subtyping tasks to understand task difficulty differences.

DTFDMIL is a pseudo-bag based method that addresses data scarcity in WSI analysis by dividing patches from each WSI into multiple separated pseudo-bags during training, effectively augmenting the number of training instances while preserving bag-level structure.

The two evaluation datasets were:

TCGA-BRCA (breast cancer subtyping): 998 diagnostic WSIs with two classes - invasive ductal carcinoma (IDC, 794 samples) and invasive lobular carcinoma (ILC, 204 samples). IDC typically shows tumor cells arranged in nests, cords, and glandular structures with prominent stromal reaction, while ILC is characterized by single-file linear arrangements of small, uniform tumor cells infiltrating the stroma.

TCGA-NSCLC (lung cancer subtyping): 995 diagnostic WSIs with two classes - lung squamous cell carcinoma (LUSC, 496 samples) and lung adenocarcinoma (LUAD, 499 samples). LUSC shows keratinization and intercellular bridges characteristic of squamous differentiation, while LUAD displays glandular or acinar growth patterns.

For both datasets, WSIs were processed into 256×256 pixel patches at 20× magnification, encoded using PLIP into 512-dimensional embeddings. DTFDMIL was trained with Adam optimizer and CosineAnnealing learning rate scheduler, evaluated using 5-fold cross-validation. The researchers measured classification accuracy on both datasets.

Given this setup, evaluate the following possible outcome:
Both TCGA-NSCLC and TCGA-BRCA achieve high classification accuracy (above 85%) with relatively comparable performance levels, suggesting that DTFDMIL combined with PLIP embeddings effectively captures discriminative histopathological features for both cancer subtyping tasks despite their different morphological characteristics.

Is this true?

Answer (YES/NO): YES